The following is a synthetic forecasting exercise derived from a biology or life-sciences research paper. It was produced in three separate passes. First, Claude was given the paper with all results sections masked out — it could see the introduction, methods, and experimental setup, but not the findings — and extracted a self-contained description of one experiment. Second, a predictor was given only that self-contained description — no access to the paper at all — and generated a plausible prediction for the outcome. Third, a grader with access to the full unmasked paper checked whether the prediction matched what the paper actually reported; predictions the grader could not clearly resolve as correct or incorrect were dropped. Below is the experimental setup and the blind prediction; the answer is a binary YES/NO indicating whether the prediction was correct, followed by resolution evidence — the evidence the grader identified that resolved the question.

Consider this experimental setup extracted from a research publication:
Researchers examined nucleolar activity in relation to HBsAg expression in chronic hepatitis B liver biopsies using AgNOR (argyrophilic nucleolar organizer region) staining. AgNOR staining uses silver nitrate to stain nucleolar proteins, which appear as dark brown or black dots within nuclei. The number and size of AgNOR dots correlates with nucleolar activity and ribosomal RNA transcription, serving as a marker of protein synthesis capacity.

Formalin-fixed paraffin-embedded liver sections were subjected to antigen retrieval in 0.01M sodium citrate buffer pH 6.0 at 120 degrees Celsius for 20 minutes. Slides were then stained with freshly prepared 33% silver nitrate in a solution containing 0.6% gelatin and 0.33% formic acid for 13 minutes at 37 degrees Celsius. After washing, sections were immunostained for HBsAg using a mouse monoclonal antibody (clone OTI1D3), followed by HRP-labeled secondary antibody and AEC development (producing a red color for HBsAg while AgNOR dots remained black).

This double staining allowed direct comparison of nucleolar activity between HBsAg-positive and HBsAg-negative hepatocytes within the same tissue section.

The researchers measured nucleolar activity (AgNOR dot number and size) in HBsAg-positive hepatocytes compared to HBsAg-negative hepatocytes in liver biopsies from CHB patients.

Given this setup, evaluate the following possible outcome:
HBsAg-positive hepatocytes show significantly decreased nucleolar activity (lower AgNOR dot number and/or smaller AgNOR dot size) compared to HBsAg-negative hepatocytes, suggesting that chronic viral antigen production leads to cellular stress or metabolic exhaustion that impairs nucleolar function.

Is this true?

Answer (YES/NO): NO